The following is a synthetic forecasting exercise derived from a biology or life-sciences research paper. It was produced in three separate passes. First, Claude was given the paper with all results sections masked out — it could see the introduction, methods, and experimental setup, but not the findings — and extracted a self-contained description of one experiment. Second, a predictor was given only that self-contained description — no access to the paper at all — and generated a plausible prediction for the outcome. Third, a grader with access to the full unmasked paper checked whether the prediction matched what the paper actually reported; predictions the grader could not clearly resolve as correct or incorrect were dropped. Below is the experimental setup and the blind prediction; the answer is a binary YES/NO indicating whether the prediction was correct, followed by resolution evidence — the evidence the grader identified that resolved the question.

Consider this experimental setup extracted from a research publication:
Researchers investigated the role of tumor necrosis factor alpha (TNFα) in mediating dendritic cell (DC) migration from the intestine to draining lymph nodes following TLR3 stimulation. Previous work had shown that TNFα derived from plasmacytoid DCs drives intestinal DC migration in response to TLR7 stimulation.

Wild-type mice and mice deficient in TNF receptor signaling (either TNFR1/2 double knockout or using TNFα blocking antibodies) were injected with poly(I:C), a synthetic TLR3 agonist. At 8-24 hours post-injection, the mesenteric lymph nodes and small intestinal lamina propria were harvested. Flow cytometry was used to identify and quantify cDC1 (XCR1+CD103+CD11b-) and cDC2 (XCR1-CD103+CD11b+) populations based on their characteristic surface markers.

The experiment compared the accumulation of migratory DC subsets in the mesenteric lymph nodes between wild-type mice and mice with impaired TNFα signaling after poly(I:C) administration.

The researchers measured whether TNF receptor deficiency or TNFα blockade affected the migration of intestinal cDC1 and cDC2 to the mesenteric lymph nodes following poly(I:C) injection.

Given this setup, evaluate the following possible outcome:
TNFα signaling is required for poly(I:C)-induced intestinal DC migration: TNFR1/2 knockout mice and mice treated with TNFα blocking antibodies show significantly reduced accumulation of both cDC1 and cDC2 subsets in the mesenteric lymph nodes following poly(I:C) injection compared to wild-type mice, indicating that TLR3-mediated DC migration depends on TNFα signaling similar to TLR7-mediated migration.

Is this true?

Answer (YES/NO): YES